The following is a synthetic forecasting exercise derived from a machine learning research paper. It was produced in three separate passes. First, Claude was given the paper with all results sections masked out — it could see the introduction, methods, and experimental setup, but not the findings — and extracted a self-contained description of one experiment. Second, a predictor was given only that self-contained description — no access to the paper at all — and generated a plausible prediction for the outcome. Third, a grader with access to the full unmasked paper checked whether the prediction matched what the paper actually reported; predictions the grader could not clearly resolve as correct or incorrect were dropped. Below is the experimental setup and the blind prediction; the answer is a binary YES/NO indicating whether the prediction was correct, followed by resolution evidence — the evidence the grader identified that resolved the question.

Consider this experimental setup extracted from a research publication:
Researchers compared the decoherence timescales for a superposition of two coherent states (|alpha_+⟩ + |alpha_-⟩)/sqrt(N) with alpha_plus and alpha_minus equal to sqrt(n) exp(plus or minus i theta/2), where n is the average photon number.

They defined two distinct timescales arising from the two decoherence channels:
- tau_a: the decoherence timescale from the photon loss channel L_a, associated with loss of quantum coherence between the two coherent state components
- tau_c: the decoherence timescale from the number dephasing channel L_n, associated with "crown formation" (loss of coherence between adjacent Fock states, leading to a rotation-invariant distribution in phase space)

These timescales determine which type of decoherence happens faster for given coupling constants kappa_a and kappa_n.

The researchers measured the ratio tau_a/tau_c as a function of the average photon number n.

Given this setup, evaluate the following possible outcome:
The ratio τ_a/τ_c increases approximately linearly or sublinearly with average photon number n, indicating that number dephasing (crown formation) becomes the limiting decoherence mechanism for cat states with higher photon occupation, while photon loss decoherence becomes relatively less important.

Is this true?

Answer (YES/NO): NO